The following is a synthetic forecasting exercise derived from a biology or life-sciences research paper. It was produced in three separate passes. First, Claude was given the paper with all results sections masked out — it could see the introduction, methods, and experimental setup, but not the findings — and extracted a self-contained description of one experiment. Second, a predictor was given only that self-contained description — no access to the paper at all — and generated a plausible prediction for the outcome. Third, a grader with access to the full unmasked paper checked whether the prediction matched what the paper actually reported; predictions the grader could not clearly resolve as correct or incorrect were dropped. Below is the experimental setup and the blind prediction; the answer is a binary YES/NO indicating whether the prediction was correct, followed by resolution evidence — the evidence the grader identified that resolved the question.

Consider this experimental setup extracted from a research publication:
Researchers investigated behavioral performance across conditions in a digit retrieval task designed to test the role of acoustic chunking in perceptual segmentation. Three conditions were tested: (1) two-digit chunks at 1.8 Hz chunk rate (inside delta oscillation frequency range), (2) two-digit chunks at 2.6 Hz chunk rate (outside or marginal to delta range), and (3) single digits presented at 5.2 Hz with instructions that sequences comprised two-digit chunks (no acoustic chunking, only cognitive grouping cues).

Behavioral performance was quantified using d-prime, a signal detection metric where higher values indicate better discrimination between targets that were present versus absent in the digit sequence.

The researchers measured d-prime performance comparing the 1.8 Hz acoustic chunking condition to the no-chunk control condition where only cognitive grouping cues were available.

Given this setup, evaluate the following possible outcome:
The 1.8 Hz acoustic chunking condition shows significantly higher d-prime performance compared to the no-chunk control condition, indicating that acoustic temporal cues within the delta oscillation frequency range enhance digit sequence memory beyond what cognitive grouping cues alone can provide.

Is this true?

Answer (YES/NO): YES